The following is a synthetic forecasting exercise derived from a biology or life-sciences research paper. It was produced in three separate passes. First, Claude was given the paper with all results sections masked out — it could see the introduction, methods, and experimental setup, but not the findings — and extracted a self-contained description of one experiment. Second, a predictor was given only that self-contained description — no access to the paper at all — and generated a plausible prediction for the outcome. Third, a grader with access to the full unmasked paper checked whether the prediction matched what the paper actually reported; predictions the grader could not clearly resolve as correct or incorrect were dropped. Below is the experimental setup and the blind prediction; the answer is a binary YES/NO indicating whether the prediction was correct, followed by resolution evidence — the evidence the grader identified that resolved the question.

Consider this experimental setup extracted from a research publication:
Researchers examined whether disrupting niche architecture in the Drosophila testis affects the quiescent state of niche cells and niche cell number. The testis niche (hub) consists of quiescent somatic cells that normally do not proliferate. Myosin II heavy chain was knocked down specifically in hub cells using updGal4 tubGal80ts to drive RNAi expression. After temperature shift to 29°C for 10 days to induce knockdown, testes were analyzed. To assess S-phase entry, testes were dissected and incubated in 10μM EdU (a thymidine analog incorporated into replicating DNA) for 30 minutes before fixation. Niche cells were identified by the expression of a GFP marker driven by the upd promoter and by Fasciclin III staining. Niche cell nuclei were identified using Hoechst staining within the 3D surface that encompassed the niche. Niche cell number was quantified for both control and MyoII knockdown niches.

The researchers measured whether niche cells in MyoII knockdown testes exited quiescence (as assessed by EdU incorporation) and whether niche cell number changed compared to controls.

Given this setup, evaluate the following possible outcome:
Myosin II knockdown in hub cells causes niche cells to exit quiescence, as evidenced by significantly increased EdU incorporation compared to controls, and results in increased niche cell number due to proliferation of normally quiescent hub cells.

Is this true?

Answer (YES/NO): NO